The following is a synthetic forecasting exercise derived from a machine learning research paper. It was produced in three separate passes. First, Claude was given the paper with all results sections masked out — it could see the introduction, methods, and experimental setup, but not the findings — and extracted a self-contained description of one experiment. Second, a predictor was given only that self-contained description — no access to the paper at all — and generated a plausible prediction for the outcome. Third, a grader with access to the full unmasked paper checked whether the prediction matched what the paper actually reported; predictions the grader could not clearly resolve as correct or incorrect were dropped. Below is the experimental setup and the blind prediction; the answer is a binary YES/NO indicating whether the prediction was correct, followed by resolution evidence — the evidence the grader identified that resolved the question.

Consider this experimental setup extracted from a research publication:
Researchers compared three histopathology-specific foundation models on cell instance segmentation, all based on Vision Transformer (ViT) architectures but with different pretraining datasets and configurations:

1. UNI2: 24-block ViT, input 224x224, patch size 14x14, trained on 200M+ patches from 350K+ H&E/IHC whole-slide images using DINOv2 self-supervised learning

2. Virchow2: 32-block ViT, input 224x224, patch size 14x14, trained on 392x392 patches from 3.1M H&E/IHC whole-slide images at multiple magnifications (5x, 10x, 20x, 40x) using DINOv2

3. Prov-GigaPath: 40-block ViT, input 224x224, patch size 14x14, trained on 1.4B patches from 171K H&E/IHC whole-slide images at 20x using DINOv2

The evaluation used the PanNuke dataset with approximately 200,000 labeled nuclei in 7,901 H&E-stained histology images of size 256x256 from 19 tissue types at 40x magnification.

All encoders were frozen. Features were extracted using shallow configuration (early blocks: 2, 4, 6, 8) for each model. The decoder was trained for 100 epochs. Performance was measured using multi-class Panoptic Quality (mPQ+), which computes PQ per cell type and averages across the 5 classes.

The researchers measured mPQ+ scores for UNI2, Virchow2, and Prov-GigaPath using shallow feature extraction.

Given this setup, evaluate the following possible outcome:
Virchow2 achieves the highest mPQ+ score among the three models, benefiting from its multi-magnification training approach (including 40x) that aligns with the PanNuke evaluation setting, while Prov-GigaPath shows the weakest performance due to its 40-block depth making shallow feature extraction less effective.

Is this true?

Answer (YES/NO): NO